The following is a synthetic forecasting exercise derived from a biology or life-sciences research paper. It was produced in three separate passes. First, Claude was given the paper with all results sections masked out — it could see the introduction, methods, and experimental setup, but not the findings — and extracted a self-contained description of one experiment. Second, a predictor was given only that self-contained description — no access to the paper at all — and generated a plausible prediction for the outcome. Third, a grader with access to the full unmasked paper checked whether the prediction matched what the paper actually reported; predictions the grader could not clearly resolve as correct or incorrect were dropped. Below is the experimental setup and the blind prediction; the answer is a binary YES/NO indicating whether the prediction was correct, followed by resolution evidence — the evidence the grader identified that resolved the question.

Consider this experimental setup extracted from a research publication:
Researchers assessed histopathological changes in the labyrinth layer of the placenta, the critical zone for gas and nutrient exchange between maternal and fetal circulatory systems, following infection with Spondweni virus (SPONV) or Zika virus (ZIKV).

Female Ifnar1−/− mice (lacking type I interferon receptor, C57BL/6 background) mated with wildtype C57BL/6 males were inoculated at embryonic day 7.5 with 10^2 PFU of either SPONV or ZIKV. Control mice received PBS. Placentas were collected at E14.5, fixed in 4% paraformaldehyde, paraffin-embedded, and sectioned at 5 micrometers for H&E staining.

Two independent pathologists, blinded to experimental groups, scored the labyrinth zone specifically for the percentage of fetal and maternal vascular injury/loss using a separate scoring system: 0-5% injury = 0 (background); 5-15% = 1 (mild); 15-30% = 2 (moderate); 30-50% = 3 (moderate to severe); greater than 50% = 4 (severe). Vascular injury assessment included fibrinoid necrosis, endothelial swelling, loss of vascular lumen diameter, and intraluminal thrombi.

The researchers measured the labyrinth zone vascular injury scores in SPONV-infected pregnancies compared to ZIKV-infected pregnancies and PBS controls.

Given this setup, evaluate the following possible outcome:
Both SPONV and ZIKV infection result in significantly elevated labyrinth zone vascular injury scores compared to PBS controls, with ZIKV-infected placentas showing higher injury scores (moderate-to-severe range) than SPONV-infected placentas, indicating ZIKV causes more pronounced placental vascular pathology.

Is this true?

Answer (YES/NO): NO